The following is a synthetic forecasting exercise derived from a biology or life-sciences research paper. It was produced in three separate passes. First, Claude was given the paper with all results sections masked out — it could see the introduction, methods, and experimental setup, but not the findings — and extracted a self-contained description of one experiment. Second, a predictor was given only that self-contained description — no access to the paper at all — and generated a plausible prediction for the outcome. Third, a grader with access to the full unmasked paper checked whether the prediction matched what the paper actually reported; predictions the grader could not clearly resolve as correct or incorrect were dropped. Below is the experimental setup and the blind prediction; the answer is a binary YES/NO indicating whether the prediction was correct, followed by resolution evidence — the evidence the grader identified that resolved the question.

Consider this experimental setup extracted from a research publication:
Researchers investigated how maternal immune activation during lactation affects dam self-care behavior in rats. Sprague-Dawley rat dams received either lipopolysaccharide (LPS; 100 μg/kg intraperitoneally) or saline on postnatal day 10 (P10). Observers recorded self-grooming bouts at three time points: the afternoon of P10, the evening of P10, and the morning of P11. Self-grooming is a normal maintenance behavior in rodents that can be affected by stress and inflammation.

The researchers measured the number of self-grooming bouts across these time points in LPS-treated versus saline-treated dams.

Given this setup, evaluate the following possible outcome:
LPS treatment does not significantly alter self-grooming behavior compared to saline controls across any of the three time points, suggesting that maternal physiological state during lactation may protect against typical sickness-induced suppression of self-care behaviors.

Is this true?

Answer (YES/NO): NO